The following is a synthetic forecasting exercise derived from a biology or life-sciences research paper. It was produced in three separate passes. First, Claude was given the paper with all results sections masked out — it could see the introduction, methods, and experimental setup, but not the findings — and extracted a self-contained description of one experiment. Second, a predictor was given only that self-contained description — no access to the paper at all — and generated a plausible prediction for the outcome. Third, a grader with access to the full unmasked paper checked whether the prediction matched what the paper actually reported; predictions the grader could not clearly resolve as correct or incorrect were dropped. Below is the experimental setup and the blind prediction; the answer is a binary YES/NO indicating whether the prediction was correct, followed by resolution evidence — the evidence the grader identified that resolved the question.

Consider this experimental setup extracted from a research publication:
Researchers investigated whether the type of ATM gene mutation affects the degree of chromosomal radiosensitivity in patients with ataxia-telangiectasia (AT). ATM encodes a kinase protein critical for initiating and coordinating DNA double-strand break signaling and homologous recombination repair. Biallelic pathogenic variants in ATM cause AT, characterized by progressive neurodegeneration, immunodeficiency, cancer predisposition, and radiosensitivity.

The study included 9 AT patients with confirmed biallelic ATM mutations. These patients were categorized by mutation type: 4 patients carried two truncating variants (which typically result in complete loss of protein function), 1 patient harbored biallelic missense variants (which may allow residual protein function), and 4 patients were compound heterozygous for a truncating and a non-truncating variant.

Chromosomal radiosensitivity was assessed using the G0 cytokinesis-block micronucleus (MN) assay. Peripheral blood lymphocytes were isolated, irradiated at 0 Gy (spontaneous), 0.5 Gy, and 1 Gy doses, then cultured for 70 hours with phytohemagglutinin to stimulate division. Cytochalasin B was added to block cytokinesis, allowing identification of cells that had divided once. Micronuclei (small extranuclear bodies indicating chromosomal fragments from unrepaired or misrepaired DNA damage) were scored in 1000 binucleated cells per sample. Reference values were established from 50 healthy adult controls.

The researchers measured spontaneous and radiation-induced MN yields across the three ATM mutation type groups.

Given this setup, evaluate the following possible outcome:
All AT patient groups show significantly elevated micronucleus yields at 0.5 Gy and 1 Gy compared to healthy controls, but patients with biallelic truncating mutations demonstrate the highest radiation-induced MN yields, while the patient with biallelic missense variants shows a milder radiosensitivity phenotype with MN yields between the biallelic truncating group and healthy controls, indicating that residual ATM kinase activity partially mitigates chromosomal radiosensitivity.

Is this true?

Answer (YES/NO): YES